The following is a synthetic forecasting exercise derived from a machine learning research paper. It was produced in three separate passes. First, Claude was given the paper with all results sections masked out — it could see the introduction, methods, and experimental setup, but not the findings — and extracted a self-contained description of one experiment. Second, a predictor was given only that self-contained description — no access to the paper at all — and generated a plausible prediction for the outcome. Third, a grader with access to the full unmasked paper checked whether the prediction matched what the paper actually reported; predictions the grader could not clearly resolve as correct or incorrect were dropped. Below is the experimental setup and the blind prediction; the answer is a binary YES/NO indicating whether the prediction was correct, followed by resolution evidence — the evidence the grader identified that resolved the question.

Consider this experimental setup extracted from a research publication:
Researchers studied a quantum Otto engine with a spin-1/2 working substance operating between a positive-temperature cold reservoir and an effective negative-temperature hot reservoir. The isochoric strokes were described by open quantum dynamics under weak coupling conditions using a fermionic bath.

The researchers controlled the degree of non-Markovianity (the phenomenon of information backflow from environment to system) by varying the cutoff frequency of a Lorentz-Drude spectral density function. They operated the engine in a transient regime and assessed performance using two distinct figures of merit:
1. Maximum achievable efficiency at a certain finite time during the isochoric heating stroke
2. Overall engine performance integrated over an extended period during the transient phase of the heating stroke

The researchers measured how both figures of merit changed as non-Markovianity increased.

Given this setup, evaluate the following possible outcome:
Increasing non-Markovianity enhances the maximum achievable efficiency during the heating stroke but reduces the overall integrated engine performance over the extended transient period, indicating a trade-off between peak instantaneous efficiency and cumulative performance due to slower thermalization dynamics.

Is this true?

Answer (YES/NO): YES